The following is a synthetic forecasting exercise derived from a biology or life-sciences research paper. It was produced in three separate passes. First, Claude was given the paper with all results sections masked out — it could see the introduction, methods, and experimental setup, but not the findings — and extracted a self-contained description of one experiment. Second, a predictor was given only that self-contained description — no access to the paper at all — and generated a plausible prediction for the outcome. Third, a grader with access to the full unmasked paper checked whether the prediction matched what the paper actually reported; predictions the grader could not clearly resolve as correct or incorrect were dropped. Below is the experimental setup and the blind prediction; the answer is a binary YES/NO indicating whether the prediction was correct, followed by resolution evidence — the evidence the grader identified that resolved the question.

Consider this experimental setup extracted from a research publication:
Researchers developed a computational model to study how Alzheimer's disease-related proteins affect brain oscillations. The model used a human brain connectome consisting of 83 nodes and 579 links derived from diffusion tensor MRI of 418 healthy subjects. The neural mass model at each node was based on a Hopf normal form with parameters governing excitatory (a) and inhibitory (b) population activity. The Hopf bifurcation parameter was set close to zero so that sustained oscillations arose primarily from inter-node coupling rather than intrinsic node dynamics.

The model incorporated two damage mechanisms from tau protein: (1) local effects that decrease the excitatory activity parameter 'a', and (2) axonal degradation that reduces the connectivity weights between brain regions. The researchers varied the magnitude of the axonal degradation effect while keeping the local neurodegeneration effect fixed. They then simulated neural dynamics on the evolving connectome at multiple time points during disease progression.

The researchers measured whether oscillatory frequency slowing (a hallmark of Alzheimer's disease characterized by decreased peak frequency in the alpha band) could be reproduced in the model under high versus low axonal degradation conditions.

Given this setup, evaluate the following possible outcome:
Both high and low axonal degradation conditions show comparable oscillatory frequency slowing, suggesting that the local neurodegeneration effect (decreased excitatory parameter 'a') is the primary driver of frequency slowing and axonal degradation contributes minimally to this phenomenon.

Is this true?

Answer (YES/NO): NO